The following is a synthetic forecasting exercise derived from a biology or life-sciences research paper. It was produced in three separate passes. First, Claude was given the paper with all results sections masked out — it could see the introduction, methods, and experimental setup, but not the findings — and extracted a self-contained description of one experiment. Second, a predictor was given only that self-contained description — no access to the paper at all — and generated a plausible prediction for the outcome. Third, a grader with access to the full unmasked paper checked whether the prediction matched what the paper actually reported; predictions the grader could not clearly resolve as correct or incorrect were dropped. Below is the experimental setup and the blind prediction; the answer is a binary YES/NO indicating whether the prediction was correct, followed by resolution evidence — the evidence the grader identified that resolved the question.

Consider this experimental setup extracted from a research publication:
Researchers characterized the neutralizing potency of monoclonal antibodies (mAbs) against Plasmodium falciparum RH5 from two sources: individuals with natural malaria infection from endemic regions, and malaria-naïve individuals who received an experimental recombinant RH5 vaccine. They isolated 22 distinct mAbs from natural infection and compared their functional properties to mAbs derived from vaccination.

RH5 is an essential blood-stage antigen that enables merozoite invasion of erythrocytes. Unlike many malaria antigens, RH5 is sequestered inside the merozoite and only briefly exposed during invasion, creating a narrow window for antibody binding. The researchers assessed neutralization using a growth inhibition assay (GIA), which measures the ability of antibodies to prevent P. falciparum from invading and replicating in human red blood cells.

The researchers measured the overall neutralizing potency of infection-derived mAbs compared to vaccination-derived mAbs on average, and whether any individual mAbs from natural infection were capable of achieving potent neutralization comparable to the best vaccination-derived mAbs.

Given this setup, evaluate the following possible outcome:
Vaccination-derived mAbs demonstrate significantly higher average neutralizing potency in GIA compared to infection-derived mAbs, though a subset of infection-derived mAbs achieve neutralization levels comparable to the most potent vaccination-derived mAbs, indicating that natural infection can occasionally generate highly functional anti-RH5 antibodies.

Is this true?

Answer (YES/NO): YES